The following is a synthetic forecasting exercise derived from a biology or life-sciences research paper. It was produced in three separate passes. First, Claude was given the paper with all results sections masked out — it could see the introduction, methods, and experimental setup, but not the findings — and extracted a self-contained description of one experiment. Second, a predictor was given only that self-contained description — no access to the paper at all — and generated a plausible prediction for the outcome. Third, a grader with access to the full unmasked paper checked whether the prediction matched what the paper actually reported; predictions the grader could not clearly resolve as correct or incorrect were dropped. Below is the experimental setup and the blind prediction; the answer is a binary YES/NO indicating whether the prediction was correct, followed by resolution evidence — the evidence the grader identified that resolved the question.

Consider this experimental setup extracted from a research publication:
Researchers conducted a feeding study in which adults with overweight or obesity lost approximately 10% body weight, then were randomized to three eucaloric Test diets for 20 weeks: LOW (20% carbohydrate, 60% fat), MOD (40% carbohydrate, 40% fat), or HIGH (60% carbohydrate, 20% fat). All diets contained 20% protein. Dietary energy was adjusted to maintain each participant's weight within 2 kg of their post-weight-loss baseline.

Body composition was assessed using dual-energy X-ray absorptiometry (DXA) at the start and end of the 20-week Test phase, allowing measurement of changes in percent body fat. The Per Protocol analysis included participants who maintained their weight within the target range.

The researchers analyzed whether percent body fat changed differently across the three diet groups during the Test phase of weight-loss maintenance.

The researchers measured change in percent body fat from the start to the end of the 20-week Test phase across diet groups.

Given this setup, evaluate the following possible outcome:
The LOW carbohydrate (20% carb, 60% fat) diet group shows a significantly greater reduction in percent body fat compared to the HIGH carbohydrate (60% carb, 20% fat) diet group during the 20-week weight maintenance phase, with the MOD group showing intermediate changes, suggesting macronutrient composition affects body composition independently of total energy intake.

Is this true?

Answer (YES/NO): NO